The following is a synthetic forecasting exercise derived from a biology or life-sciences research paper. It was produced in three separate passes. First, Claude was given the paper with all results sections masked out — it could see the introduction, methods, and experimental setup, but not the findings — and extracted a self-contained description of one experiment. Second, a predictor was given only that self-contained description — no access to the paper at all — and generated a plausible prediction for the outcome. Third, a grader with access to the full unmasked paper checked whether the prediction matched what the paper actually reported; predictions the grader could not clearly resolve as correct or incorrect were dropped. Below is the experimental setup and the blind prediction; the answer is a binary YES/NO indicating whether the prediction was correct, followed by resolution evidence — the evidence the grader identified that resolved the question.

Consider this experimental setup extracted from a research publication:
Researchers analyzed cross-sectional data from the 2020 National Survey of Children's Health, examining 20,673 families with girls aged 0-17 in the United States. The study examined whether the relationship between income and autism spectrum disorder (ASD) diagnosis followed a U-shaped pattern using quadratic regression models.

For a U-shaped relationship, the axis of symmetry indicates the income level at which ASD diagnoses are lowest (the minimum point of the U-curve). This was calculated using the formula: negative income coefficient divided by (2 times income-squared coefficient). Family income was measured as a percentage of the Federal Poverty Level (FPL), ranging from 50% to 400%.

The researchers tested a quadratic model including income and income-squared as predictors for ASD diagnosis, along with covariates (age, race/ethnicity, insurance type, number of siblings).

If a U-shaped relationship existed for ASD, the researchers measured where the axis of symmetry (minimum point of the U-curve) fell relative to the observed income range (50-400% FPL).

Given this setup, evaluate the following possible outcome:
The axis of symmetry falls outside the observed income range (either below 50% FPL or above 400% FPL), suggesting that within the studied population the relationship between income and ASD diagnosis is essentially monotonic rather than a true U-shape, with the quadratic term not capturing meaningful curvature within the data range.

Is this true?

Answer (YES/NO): NO